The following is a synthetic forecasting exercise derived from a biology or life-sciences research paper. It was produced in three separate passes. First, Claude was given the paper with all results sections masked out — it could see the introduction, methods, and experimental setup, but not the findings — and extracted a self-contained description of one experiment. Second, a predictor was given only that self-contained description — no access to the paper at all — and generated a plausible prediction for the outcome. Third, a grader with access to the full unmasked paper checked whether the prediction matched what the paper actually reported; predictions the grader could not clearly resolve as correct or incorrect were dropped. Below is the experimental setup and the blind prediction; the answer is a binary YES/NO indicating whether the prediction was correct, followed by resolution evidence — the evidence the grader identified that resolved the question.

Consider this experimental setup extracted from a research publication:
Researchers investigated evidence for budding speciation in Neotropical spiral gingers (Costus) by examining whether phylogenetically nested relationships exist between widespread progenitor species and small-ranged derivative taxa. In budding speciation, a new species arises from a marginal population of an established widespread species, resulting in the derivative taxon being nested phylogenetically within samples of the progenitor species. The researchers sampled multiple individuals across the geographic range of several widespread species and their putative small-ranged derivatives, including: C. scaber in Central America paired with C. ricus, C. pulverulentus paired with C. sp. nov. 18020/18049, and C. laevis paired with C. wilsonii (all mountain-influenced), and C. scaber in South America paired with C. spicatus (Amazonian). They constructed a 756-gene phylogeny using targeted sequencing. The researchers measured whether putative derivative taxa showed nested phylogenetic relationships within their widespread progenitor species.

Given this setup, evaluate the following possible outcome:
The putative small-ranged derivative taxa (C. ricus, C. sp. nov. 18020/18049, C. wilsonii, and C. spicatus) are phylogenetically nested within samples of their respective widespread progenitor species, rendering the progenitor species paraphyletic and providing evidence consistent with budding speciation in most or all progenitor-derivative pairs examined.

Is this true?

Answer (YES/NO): NO